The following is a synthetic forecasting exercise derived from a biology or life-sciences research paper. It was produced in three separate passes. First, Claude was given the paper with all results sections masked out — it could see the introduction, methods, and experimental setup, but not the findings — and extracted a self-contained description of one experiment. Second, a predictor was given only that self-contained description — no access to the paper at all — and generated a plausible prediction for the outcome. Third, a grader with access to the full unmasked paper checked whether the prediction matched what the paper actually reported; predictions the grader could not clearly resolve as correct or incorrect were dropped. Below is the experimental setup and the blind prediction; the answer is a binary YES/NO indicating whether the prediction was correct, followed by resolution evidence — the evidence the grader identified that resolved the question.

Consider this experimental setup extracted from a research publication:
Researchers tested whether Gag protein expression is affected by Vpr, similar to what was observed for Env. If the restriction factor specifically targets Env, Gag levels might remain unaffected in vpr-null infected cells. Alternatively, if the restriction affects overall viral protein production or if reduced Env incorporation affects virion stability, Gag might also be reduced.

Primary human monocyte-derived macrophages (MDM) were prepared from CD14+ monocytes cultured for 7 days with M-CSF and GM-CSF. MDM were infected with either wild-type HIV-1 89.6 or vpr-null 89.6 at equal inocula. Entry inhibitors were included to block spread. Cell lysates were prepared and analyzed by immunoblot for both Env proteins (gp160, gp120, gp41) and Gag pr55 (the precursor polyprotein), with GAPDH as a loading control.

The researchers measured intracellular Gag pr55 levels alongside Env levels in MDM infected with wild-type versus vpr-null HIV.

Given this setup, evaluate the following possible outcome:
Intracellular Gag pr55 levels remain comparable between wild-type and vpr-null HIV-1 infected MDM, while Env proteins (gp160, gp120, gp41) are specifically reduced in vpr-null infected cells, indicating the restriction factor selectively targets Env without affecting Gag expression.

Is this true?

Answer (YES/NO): YES